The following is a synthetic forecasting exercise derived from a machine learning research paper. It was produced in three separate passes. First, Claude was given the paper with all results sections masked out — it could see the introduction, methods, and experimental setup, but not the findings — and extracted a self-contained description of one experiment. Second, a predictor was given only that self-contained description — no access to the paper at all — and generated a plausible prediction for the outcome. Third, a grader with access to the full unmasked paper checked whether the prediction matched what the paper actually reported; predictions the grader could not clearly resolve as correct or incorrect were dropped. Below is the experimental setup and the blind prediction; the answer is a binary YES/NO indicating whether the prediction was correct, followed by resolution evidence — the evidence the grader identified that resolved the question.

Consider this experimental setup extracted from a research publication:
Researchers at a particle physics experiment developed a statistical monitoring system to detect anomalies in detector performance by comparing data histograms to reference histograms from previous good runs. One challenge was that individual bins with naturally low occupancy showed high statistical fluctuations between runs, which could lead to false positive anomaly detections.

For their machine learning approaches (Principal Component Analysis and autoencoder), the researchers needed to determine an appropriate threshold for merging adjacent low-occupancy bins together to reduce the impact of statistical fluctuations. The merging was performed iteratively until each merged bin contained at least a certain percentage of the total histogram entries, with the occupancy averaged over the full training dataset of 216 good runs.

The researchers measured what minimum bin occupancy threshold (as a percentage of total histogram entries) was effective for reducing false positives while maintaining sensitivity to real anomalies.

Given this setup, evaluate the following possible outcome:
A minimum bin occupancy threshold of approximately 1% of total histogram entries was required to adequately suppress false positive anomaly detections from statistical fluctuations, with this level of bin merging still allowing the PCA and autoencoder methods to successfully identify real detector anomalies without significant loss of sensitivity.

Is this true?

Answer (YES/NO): NO